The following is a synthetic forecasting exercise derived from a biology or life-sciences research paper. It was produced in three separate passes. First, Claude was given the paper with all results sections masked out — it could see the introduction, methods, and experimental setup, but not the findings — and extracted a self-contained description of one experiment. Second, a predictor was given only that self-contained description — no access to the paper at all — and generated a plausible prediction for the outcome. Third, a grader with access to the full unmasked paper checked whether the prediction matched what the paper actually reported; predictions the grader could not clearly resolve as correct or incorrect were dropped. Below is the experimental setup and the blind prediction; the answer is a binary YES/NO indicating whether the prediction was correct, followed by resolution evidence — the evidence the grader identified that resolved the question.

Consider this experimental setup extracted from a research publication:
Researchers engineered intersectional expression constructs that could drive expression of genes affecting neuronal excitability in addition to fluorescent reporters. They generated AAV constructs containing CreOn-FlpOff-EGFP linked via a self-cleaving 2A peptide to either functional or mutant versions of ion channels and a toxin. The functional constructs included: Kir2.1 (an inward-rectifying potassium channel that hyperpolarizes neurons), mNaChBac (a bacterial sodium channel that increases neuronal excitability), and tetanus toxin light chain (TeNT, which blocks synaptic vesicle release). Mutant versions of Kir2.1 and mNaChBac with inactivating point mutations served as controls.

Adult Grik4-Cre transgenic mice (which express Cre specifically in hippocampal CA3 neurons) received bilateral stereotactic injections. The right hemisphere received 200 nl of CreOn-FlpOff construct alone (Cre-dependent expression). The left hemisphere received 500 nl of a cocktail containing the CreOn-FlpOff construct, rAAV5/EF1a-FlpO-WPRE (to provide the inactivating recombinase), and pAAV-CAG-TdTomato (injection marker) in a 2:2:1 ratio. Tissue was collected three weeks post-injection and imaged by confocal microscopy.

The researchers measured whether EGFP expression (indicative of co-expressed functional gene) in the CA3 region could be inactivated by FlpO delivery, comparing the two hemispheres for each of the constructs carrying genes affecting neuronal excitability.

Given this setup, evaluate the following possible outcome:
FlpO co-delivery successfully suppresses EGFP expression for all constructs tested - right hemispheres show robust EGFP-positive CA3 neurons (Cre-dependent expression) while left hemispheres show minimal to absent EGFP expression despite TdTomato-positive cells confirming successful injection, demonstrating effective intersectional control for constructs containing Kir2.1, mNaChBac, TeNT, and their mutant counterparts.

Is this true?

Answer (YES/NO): NO